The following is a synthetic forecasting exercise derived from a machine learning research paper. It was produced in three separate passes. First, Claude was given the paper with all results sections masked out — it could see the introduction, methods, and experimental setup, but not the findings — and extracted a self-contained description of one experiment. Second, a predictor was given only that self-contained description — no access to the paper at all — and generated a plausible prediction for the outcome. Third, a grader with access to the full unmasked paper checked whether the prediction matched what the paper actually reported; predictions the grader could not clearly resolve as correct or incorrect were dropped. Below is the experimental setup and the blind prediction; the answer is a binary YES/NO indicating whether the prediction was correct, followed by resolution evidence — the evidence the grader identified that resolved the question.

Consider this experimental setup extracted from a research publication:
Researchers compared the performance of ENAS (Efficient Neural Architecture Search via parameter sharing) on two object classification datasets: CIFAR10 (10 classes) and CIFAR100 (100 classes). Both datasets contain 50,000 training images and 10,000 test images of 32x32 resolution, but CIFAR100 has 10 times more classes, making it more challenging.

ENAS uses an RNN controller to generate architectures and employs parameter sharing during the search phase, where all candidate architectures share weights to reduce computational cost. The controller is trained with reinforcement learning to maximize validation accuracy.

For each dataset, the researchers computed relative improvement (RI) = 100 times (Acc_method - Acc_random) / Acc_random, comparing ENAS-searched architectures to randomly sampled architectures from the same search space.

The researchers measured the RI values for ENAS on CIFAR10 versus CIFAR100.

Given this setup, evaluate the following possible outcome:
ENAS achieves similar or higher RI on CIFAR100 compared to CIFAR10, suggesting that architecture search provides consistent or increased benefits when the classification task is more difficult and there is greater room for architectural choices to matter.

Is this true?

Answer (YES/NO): NO